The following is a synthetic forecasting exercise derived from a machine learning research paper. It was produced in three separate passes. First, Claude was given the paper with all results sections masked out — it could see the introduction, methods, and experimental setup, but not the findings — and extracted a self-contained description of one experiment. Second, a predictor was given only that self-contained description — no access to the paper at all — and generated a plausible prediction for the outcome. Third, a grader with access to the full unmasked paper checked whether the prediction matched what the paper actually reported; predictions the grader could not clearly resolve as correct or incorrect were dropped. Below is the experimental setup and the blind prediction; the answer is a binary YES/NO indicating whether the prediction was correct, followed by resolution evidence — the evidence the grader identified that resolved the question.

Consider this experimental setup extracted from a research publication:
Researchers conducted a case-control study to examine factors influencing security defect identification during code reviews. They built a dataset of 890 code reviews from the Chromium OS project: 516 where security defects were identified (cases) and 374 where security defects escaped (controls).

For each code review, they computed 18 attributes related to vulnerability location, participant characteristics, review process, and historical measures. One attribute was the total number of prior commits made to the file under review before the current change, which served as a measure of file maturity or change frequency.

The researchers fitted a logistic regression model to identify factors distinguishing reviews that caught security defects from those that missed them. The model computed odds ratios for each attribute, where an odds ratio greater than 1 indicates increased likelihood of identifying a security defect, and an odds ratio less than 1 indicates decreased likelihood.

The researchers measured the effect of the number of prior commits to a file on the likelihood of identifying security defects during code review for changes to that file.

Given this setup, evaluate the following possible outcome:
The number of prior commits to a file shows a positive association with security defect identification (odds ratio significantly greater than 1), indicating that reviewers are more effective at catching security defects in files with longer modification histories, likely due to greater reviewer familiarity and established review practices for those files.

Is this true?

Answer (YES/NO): NO